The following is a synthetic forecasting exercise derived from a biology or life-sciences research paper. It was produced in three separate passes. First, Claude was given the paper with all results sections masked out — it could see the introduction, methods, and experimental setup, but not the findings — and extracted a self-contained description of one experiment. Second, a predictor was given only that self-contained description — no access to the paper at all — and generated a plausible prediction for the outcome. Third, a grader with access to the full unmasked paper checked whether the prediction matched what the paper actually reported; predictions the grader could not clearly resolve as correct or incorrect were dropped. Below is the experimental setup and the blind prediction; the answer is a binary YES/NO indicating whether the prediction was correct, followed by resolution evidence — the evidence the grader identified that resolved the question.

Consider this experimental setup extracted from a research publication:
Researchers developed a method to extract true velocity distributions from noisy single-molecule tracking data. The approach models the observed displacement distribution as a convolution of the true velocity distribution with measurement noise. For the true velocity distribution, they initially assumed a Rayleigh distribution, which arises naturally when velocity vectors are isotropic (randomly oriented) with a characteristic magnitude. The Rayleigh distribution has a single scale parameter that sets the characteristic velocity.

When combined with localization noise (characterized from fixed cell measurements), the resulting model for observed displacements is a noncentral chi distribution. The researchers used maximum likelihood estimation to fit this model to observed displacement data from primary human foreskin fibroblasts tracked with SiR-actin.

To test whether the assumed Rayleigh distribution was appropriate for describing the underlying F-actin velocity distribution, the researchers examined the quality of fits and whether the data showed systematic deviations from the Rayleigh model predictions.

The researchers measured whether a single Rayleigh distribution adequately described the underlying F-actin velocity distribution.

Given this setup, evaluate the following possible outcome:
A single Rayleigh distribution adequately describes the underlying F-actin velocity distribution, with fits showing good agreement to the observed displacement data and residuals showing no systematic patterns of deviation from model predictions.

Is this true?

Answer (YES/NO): NO